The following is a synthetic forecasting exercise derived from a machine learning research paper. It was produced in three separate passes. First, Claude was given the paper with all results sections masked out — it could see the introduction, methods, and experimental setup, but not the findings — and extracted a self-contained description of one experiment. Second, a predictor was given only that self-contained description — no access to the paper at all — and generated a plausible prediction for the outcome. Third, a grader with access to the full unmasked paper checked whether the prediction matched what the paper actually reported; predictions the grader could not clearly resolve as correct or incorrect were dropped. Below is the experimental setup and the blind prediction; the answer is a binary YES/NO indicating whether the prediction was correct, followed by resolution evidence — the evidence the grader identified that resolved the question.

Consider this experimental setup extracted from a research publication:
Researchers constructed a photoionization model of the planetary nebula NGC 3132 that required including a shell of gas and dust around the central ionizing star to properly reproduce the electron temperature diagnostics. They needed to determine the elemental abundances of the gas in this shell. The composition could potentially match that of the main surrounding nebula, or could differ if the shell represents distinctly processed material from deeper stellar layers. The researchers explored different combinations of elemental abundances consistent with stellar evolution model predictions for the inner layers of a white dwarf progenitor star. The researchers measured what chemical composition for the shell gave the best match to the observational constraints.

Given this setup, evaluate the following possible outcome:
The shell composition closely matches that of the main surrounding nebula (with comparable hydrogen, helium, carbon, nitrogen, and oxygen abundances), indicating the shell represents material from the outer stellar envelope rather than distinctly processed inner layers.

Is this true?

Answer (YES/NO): NO